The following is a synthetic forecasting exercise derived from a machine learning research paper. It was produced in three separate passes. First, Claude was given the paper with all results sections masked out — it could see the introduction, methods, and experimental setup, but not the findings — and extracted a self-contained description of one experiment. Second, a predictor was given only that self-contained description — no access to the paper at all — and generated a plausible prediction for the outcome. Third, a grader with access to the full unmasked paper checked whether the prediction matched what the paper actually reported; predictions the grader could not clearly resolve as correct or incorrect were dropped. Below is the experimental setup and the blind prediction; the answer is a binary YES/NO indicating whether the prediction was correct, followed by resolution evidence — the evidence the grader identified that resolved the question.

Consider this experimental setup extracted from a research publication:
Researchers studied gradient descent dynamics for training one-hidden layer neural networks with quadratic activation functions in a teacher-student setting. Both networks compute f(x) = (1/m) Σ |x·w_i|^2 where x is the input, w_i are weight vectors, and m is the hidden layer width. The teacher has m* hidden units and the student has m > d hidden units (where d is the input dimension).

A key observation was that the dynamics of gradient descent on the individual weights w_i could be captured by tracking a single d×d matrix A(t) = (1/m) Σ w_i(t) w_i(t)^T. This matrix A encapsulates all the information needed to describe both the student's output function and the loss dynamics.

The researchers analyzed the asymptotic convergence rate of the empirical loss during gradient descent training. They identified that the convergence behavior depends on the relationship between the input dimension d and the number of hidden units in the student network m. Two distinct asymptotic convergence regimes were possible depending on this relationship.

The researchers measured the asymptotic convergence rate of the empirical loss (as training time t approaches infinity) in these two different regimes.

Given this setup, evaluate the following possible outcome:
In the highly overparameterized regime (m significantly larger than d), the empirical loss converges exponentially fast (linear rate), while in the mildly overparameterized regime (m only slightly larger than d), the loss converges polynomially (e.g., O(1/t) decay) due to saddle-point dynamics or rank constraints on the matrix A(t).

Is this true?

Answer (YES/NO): NO